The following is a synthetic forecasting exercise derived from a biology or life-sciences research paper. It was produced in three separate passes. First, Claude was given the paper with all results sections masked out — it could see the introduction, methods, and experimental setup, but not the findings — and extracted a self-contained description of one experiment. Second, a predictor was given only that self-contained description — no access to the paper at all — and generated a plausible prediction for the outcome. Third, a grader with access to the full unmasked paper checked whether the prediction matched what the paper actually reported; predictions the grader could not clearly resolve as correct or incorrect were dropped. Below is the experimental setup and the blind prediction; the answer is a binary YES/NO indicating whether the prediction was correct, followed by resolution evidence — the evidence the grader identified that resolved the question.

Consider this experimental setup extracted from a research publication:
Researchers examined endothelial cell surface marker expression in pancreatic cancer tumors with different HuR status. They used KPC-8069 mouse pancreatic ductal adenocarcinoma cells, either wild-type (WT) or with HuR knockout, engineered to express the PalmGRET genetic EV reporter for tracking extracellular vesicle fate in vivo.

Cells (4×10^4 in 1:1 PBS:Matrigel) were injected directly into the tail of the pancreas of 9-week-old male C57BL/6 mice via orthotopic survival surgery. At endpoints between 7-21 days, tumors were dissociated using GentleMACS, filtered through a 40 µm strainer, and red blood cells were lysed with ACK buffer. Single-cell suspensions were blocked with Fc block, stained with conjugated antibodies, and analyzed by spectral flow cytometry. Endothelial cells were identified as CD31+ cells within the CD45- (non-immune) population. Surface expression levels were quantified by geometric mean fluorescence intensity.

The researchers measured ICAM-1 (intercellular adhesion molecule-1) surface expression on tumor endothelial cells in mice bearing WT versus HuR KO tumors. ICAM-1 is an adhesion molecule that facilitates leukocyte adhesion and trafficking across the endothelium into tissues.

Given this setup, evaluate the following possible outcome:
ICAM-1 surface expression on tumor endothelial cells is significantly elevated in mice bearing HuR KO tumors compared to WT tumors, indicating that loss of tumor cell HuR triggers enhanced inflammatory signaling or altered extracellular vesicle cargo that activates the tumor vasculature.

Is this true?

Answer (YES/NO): YES